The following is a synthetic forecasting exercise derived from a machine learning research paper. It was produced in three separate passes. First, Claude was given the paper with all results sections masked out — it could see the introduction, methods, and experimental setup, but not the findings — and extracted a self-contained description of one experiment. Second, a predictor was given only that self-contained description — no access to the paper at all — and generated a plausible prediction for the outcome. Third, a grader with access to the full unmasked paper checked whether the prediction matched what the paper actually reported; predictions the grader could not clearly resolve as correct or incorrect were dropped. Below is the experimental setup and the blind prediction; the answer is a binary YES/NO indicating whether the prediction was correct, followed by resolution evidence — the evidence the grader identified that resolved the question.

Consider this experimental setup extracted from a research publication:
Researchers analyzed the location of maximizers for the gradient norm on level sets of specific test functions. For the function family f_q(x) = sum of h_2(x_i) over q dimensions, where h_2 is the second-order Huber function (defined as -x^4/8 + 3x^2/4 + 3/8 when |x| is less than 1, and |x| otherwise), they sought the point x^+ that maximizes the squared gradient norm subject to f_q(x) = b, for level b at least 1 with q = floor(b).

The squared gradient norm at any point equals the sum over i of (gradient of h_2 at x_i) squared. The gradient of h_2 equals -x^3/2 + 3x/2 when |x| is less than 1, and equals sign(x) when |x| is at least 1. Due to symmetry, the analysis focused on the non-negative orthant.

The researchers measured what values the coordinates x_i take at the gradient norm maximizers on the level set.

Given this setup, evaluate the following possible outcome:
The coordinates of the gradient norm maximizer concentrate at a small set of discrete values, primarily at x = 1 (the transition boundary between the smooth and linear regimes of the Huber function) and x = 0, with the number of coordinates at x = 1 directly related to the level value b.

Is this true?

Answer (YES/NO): NO